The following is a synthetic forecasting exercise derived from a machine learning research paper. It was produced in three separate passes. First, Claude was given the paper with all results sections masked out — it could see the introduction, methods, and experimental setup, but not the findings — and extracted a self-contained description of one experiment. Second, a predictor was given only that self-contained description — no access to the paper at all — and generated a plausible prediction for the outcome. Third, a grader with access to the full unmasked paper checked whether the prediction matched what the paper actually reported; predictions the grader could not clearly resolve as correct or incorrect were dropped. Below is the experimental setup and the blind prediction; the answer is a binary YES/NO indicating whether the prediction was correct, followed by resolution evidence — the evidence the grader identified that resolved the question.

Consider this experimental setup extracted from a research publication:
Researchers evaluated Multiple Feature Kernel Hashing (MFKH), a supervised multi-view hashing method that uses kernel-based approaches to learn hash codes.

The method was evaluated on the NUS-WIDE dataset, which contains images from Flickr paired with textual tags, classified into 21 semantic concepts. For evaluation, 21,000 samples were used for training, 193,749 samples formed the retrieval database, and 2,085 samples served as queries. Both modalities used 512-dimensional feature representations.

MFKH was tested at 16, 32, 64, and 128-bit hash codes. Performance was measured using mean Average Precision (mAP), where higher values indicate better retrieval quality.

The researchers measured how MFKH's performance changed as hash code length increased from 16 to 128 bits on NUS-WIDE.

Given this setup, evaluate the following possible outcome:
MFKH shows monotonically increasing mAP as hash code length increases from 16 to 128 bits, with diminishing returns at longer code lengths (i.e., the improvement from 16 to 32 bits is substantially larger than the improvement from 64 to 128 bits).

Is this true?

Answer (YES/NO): NO